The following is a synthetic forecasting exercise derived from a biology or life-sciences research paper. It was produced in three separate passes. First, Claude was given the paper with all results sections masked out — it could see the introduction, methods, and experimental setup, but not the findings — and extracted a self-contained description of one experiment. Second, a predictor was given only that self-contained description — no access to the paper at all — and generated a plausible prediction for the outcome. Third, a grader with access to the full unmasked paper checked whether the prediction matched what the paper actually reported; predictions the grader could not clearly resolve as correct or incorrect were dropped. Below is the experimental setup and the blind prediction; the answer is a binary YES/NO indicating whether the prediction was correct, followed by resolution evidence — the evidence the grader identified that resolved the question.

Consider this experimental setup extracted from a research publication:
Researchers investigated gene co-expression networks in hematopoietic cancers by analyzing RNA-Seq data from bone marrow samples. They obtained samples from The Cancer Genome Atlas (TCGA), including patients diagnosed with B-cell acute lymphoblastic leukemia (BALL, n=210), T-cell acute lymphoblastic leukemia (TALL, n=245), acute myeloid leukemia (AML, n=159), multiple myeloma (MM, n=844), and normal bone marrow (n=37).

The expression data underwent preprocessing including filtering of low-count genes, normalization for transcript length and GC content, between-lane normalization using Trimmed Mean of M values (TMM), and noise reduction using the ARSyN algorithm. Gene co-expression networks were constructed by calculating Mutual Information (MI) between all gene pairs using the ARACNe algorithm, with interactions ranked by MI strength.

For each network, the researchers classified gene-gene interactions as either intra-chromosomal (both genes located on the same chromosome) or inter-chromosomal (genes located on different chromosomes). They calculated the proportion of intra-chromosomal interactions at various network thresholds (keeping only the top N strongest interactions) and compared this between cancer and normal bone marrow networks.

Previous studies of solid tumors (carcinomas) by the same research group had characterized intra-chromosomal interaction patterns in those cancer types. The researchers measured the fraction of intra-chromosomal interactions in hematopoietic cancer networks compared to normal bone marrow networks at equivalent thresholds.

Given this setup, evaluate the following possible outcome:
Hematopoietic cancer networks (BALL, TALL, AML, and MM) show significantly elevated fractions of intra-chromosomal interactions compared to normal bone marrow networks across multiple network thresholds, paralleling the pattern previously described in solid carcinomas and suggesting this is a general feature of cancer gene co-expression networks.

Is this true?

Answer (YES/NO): YES